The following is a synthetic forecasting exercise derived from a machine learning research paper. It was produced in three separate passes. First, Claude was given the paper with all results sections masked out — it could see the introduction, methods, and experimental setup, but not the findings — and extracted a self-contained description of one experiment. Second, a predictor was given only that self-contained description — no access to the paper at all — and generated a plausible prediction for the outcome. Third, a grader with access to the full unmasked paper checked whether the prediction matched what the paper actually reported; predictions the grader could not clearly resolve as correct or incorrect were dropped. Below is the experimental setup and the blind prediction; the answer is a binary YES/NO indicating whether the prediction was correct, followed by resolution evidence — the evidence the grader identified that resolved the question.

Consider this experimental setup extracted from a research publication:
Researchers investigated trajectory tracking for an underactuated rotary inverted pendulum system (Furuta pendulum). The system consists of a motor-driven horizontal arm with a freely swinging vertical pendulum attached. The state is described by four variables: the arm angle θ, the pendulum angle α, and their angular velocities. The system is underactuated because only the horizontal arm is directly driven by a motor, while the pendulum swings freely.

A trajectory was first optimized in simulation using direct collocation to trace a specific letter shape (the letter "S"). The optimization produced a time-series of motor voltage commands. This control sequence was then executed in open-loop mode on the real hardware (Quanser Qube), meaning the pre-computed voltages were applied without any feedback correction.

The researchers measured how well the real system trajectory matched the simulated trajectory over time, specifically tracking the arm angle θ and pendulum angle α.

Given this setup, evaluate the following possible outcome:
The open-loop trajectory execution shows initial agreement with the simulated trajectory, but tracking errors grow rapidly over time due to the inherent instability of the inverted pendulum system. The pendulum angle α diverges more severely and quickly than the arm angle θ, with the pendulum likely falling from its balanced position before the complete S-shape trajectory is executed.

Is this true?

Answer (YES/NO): NO